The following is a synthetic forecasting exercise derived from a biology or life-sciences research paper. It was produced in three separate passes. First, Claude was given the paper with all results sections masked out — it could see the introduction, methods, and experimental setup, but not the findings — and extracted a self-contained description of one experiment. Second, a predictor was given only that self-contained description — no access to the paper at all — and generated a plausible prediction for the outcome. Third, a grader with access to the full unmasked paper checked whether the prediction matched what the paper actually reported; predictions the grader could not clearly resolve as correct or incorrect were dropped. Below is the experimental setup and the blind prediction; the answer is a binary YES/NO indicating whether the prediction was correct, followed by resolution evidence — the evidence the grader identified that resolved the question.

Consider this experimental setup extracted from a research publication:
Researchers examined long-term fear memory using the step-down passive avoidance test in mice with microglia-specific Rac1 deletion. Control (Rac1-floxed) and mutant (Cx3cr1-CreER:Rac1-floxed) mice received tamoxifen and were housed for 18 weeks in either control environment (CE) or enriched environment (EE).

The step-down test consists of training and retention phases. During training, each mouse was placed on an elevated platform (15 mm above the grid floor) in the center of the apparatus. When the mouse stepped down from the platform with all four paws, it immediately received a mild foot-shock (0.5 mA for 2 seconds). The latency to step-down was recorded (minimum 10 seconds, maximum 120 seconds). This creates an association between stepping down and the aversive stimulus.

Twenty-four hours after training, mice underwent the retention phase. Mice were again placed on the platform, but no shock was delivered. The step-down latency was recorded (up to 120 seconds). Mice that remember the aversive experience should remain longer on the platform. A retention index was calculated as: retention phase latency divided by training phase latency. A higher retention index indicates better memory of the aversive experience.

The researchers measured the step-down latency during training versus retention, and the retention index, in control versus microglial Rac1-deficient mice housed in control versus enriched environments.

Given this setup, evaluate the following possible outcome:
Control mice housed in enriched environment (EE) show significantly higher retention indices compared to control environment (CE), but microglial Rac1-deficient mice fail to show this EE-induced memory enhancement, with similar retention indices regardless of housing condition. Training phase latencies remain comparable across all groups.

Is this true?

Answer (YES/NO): YES